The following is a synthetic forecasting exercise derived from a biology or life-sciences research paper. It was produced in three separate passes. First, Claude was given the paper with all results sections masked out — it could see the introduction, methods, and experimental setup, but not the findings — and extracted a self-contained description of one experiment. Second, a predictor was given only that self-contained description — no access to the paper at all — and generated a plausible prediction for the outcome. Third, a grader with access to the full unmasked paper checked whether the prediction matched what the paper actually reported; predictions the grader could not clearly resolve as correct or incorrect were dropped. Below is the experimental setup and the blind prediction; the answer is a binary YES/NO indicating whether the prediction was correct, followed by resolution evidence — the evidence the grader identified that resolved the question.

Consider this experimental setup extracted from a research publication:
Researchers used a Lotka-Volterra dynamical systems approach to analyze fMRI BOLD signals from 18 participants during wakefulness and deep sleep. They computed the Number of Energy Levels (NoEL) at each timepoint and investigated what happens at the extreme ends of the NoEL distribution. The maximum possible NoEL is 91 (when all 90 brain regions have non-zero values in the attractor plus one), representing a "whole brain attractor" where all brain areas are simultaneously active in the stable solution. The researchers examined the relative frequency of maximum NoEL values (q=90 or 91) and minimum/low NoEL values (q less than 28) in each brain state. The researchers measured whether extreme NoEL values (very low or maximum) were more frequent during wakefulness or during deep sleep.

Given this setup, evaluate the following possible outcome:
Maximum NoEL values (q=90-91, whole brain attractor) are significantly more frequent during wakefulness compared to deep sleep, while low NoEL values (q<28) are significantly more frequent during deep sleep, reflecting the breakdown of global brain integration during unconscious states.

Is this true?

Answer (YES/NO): NO